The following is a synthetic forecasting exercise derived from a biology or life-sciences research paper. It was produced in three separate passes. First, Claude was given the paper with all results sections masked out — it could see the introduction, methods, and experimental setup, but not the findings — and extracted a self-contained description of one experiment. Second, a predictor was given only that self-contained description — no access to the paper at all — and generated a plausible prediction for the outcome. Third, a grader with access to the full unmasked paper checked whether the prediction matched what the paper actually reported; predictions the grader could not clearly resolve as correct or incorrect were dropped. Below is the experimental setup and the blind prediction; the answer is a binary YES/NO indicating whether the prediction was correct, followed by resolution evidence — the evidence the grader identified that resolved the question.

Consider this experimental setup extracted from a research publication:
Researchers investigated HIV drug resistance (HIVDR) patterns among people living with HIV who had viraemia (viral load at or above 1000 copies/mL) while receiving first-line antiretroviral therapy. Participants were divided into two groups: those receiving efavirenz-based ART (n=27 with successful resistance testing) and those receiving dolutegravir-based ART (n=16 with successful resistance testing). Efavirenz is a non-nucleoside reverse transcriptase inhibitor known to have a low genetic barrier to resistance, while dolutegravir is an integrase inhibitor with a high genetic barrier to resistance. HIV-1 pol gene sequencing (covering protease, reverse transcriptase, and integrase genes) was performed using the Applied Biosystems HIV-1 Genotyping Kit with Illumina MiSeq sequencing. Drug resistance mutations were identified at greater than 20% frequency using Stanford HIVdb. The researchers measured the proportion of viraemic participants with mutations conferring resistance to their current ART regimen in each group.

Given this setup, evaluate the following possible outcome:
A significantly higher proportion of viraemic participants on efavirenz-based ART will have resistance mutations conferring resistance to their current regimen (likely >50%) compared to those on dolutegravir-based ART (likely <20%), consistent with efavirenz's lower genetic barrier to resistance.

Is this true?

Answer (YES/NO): YES